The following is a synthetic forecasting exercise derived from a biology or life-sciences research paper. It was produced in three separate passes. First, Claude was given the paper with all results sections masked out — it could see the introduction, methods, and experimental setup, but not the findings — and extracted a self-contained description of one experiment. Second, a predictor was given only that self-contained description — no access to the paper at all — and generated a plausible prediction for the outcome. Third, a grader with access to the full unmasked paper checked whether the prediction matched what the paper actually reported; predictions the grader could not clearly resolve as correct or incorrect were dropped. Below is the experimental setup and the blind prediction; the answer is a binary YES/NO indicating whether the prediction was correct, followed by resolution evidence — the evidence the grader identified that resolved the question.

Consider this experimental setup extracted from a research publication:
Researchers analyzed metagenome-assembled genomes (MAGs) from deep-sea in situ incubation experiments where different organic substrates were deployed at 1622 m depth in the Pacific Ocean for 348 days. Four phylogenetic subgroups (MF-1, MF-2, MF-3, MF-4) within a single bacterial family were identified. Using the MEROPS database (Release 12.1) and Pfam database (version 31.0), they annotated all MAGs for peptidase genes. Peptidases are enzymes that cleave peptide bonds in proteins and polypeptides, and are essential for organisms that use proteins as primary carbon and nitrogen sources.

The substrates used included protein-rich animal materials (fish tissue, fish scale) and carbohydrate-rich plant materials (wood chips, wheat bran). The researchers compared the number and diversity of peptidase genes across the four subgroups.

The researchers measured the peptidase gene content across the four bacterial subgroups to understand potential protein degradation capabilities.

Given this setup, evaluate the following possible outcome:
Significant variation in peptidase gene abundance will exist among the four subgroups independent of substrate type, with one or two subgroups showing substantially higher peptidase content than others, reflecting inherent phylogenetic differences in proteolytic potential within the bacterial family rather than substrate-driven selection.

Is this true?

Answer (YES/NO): NO